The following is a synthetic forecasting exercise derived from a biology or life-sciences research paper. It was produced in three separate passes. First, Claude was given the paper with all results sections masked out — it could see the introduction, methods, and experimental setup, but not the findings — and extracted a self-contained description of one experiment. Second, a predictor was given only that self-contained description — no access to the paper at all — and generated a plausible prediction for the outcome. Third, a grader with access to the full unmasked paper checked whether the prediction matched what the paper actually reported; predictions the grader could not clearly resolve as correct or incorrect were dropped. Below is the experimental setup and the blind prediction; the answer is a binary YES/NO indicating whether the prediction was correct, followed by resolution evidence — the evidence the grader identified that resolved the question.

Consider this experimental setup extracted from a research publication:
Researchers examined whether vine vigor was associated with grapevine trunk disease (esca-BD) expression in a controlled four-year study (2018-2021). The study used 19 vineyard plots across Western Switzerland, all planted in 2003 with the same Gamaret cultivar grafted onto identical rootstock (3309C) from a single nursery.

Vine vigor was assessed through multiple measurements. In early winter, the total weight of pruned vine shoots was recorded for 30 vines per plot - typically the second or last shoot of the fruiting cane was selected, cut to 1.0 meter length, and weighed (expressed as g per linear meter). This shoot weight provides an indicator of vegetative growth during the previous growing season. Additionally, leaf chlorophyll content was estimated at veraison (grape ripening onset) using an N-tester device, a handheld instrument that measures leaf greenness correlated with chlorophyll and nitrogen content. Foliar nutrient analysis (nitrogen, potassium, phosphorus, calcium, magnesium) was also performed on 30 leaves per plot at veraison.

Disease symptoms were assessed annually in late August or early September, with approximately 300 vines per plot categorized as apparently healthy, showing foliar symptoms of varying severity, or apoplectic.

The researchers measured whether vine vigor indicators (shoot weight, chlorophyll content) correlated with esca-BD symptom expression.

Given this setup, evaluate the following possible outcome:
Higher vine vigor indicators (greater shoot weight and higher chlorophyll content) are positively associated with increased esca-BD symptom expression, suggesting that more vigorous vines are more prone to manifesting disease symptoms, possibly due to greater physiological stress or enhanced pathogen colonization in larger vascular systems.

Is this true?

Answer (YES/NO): NO